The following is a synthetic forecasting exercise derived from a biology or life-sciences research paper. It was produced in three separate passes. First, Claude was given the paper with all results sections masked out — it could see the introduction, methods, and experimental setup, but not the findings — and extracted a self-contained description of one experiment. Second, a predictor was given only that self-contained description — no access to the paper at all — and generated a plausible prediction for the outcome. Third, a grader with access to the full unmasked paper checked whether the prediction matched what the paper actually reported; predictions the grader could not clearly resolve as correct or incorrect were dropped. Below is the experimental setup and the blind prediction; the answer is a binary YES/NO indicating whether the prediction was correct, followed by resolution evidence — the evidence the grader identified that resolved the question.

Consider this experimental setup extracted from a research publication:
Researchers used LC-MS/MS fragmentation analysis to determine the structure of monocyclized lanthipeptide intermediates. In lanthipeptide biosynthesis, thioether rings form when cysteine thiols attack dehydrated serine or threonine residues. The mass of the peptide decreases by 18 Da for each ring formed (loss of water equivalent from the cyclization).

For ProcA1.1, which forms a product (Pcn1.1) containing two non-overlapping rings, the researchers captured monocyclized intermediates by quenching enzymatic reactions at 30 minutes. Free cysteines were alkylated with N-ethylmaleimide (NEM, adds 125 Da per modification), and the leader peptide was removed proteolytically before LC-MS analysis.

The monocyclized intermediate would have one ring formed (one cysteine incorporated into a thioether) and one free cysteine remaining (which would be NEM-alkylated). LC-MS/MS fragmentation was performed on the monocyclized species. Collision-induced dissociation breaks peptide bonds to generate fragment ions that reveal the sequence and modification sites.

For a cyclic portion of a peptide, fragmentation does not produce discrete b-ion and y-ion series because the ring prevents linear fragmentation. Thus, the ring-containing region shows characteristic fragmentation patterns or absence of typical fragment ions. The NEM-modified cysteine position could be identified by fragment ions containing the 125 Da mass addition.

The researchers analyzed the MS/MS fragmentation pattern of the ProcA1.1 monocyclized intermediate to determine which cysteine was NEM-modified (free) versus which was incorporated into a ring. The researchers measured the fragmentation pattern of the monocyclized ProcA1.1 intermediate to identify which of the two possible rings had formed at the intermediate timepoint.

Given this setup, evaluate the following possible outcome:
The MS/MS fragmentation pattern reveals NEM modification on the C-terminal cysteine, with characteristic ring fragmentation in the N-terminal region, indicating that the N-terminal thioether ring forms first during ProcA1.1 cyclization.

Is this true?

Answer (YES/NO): NO